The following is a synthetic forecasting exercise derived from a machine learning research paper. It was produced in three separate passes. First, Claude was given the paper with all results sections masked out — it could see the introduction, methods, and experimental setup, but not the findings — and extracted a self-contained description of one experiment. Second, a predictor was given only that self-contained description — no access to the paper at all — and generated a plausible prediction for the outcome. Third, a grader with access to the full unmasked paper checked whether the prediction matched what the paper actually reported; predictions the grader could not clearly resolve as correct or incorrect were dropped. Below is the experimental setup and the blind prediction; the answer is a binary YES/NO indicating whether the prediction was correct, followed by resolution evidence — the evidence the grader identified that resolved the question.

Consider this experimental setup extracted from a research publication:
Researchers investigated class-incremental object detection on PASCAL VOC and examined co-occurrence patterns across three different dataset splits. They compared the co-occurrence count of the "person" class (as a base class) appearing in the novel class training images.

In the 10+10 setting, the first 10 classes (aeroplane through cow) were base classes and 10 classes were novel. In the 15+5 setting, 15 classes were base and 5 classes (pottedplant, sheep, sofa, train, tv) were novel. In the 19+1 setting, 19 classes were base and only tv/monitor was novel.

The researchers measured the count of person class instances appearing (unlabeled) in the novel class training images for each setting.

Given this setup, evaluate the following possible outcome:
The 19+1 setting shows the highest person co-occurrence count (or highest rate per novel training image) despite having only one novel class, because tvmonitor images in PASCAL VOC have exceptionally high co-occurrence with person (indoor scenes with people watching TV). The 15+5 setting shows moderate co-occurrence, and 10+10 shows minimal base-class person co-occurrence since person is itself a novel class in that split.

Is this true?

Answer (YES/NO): NO